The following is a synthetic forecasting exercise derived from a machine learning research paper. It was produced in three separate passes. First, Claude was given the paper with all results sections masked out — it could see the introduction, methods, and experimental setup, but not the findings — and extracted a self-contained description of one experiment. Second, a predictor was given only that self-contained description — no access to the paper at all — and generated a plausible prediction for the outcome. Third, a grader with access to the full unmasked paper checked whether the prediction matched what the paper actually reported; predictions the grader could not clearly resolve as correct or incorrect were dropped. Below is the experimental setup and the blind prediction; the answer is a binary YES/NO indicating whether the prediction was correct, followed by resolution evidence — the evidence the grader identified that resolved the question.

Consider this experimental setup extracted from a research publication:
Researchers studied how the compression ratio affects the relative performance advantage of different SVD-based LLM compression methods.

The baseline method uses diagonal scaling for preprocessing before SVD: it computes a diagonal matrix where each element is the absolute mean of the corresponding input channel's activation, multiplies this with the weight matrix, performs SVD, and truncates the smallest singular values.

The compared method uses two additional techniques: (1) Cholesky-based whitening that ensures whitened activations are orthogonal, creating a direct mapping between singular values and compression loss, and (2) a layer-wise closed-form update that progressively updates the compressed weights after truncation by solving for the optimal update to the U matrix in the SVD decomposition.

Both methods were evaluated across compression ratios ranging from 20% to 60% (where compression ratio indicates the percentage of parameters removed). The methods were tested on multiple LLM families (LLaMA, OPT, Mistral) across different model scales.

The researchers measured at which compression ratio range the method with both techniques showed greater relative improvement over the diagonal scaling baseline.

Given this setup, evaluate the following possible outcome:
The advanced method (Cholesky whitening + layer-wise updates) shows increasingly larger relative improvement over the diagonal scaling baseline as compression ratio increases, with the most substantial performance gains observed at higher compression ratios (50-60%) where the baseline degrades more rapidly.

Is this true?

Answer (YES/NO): YES